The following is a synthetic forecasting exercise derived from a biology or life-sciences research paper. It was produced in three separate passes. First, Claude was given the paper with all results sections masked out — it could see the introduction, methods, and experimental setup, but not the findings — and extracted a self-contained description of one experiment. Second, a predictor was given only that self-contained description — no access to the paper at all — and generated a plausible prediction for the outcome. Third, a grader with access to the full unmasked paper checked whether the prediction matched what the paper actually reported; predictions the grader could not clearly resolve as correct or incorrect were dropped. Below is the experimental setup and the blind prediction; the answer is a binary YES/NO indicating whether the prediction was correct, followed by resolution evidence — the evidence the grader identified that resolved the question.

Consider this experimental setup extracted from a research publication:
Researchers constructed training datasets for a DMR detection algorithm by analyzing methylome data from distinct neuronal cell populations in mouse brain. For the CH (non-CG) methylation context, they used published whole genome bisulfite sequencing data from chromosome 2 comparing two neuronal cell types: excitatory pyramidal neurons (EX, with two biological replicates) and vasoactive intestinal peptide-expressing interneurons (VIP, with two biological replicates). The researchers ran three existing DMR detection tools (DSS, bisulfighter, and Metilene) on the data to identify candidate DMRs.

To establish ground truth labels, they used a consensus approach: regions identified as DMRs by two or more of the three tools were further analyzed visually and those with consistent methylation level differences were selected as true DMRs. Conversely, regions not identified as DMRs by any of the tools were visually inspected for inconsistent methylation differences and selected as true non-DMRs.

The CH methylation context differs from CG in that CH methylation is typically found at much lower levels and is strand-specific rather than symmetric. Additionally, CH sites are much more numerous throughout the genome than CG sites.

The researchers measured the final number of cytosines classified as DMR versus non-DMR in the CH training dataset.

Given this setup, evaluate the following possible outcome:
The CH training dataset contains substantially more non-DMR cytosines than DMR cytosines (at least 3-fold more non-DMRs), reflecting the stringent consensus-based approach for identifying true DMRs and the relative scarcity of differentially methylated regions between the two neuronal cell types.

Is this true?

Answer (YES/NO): YES